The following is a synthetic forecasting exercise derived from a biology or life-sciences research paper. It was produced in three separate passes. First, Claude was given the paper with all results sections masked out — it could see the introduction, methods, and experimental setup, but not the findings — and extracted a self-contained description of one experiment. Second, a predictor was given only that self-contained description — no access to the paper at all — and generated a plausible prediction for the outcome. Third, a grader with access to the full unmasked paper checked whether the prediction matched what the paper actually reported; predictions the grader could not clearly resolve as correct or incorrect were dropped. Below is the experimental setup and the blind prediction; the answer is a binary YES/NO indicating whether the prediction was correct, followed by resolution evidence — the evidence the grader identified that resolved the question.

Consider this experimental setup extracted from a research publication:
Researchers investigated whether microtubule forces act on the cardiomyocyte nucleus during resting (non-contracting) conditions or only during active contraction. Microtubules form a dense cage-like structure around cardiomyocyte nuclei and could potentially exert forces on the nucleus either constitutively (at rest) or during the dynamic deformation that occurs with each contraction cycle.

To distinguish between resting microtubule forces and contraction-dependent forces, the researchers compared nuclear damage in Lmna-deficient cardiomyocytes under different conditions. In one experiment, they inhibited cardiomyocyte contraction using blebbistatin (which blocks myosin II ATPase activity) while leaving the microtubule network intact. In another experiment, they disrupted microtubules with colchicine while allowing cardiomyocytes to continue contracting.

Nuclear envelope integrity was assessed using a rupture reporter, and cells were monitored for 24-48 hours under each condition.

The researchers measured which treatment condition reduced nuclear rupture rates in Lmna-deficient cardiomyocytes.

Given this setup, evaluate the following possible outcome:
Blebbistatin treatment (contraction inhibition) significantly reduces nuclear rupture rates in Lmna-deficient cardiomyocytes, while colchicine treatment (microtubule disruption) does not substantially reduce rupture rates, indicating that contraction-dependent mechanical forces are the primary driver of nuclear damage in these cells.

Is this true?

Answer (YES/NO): NO